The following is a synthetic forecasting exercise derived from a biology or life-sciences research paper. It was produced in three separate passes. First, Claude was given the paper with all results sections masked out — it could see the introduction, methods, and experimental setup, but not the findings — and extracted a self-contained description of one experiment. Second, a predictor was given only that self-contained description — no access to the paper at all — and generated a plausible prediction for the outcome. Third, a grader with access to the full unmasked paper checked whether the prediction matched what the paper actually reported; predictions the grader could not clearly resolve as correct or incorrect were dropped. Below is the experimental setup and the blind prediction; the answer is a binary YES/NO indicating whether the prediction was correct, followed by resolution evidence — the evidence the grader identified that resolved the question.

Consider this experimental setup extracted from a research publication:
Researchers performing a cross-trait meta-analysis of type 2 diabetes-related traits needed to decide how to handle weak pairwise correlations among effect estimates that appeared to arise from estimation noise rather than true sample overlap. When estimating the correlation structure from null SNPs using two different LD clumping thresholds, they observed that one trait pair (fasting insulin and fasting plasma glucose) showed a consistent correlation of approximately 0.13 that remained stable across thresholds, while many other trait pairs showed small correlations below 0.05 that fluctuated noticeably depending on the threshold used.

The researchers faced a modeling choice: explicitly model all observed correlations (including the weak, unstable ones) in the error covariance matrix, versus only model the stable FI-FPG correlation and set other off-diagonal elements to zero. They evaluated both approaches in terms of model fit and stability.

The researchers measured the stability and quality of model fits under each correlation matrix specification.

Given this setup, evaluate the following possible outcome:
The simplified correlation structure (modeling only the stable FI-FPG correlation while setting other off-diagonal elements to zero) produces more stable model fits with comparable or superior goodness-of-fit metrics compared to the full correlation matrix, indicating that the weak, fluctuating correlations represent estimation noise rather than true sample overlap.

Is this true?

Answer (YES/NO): YES